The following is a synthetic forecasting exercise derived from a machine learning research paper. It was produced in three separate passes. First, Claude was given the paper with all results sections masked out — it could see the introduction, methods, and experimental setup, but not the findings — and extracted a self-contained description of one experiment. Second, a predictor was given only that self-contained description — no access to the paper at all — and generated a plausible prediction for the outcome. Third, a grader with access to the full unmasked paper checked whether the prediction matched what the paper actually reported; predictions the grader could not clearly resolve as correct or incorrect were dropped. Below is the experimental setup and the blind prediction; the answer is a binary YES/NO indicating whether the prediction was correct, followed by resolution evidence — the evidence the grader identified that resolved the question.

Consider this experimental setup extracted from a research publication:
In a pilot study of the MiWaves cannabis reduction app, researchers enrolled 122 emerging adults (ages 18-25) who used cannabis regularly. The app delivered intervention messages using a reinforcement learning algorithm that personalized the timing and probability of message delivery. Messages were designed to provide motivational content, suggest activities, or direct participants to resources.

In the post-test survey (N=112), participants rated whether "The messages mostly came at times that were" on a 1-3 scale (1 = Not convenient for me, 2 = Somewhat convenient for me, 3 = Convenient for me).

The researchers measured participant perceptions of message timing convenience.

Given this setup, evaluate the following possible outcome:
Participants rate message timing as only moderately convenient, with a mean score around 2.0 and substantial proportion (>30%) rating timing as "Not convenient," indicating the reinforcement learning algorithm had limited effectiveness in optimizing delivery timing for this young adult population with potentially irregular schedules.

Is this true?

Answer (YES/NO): NO